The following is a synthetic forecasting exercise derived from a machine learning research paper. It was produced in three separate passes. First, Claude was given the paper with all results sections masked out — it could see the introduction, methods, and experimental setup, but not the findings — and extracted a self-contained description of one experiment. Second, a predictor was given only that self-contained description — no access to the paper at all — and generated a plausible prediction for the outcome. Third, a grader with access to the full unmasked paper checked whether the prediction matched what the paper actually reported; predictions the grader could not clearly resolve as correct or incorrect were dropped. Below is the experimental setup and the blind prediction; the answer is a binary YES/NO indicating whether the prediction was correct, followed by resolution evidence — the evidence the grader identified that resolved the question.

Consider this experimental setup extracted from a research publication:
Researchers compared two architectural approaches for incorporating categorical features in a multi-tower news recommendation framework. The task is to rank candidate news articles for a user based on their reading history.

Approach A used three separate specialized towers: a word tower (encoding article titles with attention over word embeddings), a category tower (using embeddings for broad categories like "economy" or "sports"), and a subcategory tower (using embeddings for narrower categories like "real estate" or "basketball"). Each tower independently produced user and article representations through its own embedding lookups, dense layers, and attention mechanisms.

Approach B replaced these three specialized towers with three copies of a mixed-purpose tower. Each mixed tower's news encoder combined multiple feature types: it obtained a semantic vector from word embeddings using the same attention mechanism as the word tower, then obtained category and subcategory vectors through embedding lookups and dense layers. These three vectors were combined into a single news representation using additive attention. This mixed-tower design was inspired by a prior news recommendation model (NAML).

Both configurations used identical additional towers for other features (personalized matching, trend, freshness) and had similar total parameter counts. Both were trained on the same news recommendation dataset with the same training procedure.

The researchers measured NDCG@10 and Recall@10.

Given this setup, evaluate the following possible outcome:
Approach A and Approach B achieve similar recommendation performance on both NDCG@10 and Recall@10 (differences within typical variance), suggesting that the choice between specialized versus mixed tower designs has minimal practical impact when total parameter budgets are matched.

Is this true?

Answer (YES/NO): NO